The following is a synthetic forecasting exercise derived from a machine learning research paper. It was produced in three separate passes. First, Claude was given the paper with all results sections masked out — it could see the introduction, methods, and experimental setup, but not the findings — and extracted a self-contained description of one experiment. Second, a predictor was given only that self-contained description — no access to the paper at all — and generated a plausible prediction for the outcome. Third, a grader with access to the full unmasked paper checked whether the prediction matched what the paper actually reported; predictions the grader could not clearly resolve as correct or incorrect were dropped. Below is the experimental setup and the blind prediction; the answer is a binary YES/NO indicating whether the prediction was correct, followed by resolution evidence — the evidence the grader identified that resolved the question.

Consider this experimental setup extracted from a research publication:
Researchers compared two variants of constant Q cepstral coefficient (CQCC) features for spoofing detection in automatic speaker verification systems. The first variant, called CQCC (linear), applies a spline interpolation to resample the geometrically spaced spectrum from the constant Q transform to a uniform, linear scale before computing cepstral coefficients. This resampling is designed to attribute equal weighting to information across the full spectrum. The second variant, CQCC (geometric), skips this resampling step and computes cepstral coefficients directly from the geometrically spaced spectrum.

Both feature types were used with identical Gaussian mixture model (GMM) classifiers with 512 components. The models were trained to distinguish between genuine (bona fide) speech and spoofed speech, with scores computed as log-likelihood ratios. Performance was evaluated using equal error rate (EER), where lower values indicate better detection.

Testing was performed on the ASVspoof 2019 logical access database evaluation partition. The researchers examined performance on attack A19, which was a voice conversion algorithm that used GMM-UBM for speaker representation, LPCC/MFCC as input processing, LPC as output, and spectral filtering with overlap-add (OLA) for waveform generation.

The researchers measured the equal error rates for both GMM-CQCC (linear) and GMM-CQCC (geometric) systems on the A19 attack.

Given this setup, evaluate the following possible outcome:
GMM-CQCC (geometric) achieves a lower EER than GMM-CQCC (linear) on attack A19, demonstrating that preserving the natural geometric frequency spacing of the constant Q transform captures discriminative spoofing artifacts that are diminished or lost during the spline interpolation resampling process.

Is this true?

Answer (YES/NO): NO